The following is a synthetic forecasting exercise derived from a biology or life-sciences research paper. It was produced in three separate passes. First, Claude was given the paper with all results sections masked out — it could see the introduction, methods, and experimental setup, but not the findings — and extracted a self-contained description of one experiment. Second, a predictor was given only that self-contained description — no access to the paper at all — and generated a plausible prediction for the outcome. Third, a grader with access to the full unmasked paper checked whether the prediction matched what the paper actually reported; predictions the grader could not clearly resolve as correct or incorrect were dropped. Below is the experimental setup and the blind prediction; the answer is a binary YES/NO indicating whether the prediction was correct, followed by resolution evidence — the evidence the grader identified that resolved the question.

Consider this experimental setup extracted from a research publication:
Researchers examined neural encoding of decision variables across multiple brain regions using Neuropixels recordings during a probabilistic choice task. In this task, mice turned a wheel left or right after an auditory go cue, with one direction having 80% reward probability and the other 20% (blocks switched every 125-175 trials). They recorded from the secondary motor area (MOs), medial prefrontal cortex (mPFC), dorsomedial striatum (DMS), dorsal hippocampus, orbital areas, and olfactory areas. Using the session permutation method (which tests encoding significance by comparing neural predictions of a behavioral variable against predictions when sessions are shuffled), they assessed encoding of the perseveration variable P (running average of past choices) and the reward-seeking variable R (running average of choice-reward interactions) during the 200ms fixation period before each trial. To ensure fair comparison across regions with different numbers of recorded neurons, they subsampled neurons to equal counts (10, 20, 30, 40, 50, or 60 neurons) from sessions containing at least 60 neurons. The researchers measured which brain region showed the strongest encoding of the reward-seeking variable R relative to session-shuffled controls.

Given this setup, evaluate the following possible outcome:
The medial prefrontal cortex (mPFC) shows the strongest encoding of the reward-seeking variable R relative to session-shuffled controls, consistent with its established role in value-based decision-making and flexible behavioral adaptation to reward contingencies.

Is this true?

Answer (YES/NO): NO